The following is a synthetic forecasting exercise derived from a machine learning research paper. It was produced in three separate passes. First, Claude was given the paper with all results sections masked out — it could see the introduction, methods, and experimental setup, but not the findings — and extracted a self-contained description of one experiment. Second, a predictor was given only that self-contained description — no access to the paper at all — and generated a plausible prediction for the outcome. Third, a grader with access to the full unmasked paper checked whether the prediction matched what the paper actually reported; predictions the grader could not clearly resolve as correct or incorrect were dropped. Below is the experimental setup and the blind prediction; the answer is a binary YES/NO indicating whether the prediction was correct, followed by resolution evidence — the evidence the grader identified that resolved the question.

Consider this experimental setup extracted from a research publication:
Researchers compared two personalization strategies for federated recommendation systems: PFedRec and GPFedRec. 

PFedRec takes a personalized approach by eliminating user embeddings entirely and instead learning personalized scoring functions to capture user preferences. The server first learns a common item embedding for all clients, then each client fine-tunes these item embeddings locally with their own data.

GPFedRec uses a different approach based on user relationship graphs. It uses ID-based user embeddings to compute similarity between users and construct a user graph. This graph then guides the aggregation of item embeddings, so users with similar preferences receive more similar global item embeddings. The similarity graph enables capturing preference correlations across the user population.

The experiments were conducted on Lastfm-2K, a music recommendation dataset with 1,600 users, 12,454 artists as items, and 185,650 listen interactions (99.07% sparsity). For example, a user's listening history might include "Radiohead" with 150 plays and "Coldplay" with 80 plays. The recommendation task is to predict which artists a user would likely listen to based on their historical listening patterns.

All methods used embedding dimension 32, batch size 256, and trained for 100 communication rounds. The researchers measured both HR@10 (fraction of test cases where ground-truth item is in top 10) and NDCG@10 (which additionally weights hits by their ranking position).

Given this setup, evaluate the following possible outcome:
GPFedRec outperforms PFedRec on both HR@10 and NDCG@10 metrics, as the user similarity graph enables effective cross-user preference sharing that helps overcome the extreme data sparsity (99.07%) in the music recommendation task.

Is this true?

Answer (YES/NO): YES